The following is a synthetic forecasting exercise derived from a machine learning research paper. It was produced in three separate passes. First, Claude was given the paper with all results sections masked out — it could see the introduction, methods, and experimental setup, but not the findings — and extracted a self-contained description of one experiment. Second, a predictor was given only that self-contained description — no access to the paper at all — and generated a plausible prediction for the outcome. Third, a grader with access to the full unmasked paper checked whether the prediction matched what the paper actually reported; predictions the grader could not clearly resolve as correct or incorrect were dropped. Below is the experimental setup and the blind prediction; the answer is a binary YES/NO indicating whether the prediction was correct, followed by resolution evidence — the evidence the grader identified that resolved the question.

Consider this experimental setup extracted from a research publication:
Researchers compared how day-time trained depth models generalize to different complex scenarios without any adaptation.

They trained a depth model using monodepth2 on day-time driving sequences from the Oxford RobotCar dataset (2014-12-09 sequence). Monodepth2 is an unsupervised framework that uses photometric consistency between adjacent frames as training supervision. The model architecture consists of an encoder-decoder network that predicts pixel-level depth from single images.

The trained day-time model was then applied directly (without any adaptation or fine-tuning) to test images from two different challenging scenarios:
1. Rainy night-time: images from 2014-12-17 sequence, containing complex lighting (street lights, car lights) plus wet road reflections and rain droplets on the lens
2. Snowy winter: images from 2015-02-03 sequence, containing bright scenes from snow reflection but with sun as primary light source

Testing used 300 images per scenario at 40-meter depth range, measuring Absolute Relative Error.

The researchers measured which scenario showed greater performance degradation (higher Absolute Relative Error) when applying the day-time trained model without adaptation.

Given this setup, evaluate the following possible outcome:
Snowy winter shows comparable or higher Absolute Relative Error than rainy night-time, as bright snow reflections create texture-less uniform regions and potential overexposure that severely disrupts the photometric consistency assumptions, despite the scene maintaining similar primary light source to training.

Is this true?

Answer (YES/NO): NO